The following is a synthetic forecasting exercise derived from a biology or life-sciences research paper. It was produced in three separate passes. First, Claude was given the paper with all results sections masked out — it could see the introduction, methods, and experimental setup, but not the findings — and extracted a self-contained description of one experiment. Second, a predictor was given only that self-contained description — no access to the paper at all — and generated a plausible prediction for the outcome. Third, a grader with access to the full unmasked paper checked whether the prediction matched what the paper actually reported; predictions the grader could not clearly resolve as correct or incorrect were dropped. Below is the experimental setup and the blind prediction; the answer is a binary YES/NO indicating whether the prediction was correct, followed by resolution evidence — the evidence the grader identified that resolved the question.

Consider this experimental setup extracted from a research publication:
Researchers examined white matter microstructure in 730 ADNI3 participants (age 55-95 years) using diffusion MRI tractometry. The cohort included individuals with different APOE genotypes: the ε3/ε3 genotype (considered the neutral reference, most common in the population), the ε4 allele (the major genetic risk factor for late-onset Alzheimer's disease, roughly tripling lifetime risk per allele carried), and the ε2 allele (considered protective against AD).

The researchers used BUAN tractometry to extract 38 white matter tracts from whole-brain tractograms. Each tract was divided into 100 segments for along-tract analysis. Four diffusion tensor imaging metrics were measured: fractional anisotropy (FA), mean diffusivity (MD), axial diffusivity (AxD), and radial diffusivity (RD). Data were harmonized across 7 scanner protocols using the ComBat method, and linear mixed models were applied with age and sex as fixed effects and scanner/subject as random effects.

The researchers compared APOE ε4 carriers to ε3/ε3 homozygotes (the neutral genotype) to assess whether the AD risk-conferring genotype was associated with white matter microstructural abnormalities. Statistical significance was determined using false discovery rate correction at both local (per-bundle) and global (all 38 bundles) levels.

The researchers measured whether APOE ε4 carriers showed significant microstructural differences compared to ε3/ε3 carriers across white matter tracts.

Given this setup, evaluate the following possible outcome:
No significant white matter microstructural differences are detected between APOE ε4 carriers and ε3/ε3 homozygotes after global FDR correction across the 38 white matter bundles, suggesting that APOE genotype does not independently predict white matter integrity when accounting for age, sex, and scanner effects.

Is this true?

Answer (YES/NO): NO